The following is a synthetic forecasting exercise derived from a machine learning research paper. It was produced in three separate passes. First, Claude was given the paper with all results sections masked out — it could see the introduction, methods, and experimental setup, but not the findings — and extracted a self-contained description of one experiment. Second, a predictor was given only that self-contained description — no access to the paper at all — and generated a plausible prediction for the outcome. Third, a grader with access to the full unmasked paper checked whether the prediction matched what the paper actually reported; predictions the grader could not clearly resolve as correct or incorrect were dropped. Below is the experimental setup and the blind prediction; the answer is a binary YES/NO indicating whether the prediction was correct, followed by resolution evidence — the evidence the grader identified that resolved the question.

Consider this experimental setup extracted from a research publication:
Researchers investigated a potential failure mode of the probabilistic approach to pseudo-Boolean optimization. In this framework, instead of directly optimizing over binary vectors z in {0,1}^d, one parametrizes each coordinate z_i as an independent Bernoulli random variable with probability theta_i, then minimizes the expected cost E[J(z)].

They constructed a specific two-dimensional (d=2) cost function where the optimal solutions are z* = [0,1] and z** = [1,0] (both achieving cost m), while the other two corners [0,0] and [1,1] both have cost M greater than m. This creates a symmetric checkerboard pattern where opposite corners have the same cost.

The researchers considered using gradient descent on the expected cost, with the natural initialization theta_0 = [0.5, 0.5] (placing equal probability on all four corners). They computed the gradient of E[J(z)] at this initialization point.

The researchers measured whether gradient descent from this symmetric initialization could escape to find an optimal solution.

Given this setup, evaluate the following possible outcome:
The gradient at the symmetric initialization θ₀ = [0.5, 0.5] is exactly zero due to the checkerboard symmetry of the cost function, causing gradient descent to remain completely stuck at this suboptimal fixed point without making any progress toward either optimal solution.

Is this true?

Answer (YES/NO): YES